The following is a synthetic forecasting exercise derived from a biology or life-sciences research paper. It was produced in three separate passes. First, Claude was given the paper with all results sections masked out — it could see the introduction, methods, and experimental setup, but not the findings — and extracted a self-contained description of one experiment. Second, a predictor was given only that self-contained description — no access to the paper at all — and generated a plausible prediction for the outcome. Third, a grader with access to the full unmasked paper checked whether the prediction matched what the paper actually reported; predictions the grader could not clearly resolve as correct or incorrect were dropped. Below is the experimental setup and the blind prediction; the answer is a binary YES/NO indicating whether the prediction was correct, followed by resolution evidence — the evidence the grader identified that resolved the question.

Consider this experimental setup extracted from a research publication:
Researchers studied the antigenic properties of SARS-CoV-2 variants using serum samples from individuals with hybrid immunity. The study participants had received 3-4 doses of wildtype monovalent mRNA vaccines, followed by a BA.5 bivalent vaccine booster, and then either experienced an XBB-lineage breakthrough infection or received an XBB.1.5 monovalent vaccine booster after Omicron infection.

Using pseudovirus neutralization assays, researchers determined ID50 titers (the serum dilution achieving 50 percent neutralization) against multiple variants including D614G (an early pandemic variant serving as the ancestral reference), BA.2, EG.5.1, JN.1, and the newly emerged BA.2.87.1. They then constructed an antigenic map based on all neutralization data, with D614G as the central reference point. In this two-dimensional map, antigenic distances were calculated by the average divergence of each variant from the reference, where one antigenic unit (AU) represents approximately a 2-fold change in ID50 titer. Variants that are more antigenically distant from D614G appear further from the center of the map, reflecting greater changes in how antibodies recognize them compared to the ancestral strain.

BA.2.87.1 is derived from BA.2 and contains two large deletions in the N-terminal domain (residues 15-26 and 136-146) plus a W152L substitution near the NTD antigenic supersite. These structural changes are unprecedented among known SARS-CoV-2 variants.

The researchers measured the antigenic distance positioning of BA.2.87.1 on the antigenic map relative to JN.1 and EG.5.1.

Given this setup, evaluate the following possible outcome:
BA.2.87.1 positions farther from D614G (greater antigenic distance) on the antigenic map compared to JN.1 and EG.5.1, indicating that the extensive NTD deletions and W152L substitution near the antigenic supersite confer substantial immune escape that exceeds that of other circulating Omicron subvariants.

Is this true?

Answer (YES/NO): NO